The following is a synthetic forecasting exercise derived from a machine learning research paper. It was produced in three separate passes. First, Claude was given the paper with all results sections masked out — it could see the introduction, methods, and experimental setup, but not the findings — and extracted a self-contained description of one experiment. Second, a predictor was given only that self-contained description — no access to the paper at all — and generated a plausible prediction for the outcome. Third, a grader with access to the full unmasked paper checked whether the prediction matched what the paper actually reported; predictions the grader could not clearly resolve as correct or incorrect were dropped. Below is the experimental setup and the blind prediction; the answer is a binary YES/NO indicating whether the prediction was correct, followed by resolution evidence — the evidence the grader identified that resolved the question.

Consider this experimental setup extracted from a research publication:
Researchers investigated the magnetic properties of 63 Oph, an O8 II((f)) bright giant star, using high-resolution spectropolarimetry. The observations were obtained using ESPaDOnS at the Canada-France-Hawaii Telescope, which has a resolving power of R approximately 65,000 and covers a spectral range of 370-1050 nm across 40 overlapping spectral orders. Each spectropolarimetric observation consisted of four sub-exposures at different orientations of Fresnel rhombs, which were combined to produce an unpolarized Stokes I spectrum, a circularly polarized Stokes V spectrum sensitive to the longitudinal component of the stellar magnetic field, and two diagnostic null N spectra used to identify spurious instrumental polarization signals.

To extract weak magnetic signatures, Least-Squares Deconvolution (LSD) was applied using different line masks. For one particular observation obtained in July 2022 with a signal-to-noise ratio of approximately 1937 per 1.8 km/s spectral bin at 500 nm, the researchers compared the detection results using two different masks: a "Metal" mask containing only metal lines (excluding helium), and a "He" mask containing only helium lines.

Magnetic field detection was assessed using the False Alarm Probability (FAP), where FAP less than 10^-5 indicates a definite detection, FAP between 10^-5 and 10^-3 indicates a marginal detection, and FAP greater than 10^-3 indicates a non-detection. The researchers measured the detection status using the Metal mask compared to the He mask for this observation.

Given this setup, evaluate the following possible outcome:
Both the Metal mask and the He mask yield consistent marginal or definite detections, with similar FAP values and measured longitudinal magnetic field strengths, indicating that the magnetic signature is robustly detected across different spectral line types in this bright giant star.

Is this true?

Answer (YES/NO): NO